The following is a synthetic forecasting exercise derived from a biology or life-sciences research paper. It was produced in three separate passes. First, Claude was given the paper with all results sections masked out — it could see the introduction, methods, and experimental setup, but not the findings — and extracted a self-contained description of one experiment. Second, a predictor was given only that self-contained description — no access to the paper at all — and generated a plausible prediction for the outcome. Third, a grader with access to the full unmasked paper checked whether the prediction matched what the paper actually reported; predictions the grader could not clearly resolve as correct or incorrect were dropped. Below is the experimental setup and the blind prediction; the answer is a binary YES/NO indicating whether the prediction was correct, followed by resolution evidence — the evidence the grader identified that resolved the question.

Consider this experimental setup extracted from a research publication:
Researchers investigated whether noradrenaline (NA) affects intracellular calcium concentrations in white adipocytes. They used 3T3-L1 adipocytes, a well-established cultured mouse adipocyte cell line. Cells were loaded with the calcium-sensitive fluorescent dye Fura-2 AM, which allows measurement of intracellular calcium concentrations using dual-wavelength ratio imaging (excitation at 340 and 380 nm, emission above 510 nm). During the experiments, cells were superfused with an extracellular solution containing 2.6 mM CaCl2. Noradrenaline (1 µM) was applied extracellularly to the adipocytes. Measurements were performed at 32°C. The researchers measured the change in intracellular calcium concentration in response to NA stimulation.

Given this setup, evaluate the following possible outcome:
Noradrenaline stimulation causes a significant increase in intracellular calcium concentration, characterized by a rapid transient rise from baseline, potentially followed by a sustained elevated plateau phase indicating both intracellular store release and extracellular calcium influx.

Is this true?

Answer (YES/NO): NO